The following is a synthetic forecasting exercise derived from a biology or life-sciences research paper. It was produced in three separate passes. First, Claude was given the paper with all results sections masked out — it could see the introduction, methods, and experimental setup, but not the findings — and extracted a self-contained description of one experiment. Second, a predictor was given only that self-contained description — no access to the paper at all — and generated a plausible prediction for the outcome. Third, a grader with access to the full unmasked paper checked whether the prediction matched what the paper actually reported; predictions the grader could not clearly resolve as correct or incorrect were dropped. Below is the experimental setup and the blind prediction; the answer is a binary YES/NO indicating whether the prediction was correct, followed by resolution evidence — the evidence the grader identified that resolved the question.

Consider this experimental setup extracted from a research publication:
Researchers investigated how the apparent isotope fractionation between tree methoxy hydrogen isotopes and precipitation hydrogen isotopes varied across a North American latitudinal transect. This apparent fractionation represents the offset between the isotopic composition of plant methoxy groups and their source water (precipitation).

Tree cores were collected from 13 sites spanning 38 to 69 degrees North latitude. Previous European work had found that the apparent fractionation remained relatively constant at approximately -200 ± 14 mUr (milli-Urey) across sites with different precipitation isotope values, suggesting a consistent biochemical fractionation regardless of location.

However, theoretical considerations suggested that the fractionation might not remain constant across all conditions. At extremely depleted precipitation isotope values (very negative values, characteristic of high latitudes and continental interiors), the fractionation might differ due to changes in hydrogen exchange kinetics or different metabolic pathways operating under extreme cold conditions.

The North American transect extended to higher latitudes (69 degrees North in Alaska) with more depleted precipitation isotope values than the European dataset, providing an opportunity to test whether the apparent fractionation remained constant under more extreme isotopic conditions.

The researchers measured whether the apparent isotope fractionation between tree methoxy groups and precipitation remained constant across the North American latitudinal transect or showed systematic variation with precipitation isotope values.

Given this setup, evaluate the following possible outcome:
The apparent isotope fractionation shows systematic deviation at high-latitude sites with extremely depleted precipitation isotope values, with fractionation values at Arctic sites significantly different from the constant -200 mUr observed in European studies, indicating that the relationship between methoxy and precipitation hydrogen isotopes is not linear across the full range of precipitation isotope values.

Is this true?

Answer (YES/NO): NO